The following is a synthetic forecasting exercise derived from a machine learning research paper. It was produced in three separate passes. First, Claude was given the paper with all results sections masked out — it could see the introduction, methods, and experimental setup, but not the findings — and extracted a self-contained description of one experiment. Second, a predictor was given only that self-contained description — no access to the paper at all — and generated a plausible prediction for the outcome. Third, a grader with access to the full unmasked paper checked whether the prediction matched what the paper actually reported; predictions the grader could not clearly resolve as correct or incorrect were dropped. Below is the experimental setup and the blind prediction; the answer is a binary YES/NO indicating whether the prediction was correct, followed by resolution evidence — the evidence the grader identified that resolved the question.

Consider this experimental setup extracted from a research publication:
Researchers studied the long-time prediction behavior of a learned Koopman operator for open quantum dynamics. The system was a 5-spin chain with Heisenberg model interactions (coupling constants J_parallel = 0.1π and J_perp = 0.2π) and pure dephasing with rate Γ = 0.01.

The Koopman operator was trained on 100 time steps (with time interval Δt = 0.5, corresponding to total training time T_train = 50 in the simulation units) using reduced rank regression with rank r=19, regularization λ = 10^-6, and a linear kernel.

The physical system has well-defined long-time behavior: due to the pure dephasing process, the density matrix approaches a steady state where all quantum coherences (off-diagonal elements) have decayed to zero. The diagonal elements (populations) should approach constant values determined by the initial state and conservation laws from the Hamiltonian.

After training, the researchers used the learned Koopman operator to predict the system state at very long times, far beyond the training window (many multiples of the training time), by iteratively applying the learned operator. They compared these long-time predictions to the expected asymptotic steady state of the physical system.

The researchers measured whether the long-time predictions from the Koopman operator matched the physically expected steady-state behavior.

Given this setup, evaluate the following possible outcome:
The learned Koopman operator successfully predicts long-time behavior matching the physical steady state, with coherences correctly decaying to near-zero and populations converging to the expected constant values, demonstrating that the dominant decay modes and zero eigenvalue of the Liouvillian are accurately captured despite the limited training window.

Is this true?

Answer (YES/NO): NO